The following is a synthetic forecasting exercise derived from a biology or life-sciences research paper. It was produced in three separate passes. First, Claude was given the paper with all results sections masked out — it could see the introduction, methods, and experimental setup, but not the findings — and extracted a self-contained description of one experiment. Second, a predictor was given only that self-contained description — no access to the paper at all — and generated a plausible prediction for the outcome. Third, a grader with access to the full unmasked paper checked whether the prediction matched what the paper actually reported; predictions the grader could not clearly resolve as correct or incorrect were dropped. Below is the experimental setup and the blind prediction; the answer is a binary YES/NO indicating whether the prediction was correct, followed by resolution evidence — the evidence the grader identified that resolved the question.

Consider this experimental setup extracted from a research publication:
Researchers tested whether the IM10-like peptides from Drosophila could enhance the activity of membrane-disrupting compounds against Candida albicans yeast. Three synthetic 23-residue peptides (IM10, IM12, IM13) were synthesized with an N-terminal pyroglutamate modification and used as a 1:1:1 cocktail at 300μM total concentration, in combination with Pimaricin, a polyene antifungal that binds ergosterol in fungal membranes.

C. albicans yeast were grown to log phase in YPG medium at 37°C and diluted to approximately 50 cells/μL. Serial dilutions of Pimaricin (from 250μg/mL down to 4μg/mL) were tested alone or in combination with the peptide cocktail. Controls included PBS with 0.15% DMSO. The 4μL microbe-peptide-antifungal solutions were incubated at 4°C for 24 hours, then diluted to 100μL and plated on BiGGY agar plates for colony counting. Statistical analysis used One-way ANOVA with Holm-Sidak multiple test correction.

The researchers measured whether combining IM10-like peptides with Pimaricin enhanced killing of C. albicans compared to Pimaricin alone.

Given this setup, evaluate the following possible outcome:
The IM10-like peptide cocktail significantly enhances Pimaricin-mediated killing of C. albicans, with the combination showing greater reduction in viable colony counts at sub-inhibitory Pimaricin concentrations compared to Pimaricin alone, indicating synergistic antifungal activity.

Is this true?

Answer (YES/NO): YES